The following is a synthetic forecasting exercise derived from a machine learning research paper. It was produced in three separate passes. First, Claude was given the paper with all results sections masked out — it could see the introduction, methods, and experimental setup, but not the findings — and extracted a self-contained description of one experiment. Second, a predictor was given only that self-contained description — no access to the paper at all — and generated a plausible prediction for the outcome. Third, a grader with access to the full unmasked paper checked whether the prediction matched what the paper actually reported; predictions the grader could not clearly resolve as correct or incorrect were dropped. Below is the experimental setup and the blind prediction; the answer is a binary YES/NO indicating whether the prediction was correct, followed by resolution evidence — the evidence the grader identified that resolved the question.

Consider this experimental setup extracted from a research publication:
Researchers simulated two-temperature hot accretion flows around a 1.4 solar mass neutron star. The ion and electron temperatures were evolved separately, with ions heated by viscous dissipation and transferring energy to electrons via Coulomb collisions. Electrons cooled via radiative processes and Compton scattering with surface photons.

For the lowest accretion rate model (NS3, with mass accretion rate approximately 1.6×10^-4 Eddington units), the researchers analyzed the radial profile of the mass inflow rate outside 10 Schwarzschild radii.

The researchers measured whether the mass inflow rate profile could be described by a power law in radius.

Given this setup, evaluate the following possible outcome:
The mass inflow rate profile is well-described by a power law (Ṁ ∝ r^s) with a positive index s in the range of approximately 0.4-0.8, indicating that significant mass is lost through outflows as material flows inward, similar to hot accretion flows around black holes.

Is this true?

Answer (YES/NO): YES